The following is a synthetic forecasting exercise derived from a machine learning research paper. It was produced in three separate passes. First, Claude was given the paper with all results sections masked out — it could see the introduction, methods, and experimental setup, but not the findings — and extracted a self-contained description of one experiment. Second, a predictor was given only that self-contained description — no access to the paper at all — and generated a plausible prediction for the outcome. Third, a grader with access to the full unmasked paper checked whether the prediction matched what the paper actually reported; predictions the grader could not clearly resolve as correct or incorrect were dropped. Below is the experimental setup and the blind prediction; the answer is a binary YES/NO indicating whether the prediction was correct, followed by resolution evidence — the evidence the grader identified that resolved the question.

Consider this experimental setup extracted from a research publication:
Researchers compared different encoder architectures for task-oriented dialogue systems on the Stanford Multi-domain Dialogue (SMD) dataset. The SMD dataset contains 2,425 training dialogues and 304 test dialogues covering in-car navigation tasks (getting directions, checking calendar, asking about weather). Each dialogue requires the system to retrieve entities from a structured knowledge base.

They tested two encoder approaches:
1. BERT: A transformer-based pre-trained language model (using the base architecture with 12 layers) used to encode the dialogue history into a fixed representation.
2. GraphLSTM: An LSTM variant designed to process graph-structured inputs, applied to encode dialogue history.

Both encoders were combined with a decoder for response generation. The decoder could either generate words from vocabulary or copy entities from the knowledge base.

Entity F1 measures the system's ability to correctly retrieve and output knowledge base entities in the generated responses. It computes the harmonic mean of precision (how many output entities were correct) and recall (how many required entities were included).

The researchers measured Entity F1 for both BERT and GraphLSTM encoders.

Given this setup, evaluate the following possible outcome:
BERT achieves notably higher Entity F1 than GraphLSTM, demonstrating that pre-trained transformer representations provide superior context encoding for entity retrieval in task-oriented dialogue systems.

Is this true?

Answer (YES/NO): NO